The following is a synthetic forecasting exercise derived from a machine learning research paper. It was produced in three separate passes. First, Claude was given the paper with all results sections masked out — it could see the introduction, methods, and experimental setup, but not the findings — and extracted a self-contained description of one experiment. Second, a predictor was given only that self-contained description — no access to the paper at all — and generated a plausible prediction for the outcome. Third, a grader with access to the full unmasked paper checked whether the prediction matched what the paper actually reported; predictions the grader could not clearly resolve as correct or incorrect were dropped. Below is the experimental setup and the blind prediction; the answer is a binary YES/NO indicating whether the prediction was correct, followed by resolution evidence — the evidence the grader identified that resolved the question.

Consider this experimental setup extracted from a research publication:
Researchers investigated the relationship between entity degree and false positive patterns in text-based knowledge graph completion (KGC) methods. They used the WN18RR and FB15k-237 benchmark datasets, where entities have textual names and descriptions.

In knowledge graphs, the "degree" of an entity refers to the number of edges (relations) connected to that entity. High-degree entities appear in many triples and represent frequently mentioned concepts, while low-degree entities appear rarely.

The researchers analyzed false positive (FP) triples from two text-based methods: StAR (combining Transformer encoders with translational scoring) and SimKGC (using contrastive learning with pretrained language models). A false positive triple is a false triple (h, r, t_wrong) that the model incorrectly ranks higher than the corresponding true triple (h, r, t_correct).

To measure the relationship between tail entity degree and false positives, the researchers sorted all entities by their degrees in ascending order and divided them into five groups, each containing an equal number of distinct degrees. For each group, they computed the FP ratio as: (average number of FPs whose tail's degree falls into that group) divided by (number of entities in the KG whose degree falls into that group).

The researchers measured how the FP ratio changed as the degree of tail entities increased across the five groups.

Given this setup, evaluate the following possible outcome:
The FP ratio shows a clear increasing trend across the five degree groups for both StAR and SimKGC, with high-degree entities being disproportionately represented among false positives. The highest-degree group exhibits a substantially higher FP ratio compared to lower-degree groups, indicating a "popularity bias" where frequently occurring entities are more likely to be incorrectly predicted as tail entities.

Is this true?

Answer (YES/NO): YES